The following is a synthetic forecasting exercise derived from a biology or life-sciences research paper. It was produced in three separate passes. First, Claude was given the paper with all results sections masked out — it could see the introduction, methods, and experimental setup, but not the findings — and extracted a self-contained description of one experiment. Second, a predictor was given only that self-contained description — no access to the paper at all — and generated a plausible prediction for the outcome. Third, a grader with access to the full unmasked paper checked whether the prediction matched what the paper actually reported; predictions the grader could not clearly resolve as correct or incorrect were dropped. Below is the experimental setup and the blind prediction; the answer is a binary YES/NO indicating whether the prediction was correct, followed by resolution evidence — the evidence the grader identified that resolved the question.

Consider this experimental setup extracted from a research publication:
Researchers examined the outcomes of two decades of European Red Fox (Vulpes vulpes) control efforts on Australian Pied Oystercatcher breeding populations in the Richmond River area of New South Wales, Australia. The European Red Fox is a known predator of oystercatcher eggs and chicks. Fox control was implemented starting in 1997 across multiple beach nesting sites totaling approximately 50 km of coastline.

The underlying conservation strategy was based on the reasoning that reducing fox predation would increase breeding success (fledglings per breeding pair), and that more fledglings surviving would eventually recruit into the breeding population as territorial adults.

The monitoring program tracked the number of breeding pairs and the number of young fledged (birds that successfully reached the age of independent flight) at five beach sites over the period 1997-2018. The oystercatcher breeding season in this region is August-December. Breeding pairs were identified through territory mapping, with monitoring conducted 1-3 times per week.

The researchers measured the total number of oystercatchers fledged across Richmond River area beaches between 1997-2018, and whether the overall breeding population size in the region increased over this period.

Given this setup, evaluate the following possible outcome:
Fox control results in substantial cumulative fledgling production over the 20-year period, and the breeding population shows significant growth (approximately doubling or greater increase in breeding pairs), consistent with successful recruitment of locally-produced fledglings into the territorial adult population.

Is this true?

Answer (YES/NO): NO